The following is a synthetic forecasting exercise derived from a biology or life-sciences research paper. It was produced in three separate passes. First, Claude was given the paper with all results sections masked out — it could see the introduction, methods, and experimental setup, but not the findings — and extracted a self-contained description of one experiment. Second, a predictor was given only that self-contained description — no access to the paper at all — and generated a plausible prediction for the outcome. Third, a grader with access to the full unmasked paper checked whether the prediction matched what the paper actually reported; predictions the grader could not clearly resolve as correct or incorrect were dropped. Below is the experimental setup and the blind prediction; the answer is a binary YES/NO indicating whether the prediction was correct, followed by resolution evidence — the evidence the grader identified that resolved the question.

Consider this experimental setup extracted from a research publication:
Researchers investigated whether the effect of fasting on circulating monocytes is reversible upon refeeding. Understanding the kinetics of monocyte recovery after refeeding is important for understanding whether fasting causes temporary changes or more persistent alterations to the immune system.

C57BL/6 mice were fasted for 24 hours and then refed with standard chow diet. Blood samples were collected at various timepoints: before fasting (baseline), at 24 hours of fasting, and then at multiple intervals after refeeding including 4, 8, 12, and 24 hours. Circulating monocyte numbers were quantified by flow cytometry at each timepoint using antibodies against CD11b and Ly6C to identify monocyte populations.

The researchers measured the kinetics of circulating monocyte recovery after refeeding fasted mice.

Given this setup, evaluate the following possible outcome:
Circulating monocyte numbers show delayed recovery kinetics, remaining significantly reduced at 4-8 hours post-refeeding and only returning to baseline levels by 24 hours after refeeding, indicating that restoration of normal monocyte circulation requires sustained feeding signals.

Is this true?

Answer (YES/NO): NO